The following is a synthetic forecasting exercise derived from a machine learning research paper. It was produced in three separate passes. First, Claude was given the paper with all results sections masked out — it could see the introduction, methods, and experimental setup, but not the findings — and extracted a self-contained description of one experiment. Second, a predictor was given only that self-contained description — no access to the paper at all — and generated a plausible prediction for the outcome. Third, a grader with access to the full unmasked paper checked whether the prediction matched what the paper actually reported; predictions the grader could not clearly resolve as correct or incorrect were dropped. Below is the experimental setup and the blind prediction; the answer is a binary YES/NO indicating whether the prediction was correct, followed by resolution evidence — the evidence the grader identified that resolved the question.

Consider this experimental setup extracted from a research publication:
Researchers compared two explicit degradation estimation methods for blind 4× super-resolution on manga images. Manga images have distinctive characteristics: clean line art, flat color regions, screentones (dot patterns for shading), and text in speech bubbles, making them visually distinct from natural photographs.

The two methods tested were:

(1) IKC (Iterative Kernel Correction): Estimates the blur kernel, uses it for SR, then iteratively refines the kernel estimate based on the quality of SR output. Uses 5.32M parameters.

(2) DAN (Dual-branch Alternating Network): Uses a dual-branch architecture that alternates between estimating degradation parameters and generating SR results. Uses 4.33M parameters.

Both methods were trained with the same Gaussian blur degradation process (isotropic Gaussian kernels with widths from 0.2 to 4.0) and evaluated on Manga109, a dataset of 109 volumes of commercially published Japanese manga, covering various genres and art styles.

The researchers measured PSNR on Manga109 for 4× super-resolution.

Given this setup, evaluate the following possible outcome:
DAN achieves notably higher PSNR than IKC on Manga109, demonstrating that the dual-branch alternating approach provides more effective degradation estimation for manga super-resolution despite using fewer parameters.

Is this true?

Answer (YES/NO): YES